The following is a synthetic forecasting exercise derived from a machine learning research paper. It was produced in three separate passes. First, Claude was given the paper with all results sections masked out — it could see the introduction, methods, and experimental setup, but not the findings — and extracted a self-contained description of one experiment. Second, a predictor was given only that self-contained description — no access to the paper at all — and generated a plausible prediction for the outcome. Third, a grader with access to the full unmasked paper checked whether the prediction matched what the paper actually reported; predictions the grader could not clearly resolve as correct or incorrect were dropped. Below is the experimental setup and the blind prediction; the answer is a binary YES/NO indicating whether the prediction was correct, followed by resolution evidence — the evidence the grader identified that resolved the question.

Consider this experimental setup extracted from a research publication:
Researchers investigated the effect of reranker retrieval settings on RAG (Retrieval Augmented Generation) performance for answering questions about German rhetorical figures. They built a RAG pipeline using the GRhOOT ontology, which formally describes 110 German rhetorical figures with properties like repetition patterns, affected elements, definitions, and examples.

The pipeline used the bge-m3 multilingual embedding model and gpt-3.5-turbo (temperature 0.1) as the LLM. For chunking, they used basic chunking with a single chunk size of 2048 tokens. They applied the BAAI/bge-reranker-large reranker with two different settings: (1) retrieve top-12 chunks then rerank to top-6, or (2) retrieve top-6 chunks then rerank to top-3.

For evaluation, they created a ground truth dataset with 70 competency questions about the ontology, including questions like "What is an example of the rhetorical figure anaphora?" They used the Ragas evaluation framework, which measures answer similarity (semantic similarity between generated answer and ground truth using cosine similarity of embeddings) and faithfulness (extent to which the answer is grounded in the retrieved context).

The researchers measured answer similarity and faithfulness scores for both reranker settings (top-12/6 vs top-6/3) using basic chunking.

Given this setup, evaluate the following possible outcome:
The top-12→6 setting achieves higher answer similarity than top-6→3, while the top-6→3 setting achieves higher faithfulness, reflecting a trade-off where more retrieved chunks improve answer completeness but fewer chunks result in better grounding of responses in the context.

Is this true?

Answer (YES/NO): NO